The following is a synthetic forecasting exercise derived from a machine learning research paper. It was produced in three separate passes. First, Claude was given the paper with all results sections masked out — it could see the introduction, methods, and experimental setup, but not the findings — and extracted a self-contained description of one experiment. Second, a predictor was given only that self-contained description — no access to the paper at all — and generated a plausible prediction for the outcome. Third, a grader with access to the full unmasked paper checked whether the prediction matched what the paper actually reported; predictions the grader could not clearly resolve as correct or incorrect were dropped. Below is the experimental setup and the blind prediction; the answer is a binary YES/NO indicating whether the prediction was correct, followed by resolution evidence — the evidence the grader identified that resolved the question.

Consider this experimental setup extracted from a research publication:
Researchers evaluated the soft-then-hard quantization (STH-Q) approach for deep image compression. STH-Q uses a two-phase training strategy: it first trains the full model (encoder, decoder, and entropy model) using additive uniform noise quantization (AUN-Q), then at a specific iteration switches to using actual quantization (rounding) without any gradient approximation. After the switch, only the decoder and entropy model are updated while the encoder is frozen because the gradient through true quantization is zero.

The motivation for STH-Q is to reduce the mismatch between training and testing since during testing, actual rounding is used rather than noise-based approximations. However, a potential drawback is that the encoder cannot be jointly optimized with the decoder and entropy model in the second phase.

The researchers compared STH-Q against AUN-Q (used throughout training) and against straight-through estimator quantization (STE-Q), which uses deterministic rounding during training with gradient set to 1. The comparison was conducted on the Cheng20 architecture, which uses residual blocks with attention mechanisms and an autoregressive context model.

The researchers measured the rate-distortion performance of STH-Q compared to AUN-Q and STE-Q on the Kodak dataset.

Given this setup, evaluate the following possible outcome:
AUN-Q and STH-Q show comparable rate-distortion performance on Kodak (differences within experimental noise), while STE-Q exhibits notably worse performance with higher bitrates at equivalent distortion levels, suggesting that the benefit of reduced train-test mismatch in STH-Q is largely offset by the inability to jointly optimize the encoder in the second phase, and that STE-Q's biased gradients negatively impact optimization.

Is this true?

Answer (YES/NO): NO